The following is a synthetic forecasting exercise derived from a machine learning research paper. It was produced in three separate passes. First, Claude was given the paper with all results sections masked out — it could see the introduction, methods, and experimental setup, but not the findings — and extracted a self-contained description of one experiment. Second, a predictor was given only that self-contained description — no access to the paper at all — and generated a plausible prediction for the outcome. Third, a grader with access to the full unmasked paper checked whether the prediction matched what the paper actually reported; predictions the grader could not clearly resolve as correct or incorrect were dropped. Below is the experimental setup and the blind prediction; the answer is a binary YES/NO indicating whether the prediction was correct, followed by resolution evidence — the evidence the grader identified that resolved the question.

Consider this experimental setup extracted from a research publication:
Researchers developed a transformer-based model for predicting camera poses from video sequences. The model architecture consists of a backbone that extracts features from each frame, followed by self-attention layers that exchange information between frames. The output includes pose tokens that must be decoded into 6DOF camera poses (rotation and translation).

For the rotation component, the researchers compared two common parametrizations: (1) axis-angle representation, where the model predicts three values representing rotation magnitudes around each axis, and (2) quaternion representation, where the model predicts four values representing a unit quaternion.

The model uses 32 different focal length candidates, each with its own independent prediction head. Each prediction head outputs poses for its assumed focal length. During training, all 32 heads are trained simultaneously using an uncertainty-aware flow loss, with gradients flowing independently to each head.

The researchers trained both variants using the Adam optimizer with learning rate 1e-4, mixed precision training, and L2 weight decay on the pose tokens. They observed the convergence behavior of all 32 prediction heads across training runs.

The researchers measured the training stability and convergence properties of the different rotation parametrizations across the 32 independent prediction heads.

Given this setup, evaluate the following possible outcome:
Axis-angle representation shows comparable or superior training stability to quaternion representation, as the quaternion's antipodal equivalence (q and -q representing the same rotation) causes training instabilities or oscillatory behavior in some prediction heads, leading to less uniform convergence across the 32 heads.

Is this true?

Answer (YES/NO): YES